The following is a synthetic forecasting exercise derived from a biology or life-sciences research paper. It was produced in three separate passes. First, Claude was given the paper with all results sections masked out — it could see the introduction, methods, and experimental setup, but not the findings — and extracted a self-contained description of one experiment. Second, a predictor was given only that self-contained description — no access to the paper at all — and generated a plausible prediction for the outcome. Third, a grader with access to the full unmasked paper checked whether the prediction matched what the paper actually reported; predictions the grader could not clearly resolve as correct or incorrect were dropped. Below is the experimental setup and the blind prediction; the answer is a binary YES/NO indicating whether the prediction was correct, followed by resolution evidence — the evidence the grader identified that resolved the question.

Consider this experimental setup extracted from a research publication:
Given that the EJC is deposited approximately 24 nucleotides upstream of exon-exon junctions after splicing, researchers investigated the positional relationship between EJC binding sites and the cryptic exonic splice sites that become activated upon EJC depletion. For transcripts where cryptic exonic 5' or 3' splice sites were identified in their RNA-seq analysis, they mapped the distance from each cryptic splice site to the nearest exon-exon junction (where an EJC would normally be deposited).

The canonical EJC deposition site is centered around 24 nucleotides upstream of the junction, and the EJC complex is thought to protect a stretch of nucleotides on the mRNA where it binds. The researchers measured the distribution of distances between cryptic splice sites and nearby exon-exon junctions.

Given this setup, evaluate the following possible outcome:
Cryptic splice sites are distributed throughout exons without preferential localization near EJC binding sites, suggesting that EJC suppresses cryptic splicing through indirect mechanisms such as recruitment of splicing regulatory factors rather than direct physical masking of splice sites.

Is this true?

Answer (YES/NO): NO